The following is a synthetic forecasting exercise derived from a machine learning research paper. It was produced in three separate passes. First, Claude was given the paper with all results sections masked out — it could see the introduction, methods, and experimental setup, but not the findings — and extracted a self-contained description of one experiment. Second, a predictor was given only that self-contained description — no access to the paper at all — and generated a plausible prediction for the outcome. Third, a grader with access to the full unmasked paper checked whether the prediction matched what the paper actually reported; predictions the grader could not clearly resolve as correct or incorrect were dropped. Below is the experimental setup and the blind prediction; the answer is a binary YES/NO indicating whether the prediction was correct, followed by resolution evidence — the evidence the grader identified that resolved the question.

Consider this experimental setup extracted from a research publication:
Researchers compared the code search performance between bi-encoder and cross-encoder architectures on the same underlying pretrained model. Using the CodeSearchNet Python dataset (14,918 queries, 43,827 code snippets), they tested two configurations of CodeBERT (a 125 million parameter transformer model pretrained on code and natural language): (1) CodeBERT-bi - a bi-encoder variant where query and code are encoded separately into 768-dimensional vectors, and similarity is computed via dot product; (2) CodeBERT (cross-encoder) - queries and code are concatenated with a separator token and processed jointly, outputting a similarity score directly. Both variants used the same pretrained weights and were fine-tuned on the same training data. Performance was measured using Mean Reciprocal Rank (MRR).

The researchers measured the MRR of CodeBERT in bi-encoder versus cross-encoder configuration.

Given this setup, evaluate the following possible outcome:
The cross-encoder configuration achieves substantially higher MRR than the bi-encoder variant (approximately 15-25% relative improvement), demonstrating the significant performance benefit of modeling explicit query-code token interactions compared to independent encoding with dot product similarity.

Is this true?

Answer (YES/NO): NO